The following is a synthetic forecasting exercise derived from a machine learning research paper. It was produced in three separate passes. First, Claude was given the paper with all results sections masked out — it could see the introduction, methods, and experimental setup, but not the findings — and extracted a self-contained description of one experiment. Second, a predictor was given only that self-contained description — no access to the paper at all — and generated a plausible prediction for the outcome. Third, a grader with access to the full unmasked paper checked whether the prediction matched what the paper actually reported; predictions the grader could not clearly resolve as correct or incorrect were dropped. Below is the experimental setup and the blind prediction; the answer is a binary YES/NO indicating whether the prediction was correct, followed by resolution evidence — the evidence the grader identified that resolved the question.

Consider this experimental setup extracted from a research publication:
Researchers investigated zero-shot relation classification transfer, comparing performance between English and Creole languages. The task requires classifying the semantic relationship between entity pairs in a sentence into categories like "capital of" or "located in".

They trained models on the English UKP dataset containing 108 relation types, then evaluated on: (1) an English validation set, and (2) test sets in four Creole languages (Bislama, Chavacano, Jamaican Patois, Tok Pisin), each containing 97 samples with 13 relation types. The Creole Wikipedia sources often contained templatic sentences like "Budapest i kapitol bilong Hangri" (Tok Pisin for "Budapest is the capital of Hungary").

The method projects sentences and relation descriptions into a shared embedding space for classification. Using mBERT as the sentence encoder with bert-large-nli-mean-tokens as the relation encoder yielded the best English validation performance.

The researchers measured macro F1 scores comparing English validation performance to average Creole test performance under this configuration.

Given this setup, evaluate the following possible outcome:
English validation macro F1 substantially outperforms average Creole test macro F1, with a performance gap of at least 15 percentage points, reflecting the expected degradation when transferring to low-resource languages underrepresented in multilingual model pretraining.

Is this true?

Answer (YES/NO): YES